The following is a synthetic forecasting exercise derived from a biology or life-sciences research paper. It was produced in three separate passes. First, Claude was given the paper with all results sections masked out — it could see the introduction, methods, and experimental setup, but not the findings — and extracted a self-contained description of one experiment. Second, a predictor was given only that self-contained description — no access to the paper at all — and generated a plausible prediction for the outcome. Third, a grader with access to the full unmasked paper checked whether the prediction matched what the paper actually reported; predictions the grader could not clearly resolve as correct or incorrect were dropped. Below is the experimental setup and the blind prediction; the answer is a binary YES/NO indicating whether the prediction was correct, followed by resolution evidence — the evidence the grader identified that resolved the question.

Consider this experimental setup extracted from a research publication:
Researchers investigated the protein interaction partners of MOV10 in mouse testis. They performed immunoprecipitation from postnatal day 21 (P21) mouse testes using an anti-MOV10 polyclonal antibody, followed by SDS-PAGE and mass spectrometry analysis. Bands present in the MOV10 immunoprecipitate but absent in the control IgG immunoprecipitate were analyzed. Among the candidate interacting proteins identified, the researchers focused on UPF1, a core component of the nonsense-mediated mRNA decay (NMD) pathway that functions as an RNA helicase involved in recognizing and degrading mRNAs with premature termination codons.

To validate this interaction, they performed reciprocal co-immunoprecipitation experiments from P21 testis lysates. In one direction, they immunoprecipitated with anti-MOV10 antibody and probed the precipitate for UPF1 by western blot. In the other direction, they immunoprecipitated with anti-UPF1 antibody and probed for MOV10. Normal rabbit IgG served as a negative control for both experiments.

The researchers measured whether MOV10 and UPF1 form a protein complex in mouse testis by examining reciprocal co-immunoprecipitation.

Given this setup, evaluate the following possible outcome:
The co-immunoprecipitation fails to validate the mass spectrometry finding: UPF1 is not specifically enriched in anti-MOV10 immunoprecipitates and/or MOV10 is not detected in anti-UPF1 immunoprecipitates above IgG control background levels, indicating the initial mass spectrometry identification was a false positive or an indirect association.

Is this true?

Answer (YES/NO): NO